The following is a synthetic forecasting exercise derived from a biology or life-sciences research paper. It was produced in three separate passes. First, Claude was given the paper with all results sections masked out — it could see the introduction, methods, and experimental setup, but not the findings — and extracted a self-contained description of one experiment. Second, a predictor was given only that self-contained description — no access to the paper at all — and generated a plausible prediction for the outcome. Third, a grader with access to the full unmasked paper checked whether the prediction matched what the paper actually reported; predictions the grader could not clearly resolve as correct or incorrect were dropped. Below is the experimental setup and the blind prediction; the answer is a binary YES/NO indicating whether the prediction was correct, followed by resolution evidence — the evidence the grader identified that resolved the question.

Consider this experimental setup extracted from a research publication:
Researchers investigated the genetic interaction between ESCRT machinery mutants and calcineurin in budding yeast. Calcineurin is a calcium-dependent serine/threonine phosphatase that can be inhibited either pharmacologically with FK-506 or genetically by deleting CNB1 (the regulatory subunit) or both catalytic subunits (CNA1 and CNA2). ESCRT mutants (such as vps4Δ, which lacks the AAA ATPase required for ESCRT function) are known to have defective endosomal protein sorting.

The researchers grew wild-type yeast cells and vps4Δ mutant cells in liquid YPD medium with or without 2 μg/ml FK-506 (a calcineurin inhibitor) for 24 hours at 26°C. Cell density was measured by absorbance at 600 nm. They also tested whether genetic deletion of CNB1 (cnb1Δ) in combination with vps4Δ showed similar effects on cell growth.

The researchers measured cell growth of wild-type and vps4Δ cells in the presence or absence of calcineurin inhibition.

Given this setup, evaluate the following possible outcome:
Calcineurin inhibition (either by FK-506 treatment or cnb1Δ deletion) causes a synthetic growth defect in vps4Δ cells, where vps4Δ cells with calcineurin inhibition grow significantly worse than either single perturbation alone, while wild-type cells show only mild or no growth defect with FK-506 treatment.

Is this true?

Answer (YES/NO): NO